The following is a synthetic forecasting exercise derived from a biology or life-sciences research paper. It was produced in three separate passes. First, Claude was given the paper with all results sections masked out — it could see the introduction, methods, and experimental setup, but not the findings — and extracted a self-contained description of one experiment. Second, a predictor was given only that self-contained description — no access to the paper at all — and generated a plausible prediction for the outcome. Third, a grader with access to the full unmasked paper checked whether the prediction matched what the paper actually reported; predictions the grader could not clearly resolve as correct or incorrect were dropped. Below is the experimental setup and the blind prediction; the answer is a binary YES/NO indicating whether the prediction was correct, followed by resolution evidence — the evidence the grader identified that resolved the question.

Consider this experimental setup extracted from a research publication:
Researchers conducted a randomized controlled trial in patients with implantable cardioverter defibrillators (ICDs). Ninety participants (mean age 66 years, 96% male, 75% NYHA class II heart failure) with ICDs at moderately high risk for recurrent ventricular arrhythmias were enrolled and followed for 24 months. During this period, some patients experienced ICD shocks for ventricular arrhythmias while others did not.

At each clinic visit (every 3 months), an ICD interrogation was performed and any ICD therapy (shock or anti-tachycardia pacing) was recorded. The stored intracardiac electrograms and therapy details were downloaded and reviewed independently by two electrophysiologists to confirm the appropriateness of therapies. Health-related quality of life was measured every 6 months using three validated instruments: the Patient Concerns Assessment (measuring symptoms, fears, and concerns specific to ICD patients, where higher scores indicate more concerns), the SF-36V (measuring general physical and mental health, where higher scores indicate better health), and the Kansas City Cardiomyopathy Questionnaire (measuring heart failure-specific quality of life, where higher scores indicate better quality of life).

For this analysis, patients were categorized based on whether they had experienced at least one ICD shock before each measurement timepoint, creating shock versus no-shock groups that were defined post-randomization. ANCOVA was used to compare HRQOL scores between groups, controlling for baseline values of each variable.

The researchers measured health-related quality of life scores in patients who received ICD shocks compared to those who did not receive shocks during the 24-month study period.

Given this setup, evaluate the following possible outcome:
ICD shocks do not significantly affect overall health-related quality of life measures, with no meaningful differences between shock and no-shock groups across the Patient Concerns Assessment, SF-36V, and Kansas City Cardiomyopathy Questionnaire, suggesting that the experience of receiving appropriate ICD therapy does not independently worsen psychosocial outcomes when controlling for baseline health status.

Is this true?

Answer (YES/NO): NO